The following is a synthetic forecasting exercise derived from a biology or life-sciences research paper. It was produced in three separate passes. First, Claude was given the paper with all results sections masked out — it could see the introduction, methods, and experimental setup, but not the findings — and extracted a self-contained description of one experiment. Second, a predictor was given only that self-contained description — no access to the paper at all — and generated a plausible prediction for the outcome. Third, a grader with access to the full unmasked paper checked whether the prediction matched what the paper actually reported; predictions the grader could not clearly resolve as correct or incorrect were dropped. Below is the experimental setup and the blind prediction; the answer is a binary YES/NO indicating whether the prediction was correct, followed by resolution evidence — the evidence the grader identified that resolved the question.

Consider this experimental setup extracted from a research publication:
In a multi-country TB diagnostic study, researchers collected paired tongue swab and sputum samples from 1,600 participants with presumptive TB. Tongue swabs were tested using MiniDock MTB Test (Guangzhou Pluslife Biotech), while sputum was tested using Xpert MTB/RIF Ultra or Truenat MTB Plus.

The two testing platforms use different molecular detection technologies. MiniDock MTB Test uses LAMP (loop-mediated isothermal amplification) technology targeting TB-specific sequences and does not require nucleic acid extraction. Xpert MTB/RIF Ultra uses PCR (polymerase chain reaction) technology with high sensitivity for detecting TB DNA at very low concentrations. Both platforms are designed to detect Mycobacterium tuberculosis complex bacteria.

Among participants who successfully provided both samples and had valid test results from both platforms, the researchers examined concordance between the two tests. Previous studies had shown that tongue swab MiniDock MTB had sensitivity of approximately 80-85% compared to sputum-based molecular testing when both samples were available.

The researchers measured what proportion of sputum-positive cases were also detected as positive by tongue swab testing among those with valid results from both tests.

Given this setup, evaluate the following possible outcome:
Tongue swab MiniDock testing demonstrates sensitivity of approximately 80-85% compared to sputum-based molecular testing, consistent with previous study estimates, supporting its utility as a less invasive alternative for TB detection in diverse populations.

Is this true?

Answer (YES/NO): NO